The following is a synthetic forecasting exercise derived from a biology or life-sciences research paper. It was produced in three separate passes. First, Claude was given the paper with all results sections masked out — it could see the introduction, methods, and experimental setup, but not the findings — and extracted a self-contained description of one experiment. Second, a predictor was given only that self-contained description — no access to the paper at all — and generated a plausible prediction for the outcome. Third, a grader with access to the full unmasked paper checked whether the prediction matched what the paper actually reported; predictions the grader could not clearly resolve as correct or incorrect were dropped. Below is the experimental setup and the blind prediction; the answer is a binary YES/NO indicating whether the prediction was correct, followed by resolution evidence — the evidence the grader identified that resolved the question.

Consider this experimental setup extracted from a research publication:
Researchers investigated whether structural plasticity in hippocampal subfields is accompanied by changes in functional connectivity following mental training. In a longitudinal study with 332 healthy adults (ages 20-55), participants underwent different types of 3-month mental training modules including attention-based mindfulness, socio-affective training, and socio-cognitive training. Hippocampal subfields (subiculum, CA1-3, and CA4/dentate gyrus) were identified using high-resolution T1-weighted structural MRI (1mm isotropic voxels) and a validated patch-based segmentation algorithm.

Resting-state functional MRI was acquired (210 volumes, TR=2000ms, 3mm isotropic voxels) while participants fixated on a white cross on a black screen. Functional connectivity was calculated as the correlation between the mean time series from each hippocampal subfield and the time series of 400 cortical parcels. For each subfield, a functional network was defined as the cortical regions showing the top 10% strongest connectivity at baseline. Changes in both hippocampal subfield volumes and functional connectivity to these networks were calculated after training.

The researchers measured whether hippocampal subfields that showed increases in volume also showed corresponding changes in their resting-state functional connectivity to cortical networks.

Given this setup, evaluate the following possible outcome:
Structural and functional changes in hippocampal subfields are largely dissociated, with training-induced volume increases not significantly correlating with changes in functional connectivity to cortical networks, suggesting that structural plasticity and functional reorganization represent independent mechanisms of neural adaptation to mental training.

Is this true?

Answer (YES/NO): NO